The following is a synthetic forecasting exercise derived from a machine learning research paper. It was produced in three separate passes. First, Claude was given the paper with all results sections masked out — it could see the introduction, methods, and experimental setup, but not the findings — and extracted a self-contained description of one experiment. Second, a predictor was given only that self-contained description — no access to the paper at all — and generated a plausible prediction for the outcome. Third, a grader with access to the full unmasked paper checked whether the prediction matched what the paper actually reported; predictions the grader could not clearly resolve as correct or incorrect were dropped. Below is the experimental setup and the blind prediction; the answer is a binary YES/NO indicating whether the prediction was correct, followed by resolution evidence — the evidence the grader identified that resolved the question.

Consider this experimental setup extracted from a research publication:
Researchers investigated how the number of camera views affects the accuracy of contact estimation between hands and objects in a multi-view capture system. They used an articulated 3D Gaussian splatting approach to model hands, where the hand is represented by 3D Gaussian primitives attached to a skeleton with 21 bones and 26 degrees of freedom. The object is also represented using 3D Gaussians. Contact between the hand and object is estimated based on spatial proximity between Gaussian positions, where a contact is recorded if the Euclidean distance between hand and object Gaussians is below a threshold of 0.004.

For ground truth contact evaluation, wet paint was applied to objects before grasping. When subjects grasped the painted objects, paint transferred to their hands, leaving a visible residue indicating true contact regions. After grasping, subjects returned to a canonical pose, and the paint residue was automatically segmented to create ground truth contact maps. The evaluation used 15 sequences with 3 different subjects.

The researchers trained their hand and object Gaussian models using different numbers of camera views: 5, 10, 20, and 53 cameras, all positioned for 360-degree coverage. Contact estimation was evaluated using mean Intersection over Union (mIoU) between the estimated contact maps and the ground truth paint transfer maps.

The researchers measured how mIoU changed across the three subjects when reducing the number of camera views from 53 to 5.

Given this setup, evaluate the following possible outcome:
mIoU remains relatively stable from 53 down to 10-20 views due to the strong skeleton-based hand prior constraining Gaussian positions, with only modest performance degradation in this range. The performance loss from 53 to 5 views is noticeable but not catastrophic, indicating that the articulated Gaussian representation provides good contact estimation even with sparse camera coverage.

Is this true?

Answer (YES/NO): NO